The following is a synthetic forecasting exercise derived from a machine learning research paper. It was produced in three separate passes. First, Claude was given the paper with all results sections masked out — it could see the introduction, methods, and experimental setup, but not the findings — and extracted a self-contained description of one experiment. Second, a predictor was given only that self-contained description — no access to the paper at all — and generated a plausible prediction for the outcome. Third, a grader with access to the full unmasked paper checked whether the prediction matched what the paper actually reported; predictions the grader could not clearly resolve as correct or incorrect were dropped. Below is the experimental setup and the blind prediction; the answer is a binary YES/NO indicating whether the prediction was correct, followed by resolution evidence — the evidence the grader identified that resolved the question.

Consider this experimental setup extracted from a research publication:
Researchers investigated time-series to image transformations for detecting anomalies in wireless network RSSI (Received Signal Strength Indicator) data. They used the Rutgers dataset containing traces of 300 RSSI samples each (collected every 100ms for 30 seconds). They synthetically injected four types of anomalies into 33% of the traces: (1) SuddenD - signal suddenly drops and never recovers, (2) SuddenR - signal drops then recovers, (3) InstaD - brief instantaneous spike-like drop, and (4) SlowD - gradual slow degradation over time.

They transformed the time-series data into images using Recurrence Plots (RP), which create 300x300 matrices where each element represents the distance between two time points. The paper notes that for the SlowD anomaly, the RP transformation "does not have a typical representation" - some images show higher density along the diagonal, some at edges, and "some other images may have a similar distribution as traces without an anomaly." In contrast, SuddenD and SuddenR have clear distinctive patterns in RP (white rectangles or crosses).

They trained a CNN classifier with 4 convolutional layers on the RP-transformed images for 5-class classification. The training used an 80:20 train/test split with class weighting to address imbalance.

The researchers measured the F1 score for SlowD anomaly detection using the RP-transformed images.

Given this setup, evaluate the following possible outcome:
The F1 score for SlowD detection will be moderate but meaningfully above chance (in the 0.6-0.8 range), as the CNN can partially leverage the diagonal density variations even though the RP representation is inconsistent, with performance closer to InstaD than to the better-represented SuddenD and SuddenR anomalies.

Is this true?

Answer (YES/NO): NO